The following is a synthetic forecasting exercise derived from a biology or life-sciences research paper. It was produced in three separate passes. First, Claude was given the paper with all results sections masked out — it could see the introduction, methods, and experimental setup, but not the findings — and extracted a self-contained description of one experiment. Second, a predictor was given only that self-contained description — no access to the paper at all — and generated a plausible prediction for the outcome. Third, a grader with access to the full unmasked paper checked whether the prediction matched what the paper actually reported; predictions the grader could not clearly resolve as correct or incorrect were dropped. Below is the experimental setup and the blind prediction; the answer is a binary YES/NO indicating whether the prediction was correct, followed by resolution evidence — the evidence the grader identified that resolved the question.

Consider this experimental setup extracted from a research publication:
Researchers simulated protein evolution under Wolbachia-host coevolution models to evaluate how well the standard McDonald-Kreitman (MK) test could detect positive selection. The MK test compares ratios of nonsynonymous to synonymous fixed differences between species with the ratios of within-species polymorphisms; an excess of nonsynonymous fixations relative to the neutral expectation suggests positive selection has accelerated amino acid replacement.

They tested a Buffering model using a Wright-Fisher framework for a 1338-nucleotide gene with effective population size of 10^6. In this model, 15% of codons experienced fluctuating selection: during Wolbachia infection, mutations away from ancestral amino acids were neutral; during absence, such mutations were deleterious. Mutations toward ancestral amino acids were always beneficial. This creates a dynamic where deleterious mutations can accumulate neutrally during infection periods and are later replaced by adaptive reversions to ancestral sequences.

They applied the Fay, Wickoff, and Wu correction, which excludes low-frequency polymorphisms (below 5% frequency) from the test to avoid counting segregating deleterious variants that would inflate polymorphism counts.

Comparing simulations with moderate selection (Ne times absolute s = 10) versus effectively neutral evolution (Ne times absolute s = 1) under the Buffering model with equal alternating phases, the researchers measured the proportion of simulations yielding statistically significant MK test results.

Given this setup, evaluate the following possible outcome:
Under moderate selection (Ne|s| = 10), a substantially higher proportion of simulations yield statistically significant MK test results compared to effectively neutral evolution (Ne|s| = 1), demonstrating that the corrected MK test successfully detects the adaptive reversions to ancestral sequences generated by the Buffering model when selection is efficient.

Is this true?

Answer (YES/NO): NO